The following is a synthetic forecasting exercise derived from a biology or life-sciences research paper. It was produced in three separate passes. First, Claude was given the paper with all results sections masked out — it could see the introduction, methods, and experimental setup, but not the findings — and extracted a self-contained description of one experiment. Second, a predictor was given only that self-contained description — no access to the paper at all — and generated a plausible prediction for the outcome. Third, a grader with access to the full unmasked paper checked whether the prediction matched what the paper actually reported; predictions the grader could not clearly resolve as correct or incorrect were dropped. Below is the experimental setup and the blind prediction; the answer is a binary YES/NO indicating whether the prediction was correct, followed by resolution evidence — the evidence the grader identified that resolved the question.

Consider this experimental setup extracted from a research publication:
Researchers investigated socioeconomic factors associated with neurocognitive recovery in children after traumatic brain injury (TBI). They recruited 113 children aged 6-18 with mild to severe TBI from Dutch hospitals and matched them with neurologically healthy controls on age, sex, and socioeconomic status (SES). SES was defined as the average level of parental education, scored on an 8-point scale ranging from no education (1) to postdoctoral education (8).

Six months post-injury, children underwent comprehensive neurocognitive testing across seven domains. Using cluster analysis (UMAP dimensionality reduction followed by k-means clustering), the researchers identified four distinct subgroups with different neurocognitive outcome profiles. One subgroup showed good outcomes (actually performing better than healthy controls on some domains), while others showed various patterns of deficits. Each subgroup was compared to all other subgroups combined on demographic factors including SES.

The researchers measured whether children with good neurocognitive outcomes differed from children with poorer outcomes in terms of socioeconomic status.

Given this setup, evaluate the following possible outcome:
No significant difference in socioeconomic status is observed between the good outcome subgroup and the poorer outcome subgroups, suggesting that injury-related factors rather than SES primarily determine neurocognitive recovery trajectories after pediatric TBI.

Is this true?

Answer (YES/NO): NO